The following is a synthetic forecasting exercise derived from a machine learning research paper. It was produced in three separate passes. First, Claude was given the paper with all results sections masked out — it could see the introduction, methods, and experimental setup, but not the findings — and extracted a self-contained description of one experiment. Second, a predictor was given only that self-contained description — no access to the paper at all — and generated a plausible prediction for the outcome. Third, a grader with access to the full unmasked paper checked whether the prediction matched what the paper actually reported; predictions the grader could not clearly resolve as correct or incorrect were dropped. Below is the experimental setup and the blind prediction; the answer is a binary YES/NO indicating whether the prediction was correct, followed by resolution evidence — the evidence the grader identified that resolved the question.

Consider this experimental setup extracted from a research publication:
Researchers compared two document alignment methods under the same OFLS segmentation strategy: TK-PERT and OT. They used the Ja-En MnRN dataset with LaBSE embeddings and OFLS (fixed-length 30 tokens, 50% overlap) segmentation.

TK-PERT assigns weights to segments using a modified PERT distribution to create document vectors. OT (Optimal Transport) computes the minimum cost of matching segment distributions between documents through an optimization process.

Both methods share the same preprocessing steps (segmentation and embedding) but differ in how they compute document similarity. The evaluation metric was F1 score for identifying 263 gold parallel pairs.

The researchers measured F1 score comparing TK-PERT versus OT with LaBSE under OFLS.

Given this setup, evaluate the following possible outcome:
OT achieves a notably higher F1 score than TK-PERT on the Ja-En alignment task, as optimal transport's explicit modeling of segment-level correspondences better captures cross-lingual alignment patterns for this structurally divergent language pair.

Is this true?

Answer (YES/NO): NO